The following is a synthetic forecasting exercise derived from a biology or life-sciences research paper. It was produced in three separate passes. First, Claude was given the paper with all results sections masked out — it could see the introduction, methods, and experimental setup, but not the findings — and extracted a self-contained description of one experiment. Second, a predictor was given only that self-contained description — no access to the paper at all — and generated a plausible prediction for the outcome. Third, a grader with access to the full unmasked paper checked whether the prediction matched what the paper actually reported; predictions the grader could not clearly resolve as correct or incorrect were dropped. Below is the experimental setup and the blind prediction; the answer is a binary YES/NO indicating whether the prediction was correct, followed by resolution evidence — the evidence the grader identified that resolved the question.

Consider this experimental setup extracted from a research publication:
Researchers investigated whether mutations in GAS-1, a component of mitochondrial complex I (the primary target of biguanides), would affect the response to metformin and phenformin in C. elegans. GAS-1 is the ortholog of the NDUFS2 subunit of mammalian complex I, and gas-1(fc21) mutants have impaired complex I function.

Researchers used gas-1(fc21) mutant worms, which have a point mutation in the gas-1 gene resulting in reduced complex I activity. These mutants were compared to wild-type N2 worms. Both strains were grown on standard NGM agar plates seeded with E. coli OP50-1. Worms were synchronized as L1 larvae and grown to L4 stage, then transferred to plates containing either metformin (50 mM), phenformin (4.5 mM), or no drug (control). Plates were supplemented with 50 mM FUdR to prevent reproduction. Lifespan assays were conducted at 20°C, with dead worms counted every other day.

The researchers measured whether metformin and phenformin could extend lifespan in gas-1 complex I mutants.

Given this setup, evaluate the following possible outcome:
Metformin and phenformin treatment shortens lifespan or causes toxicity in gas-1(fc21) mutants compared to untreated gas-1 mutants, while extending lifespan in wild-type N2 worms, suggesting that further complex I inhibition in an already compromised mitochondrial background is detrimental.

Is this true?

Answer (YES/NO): NO